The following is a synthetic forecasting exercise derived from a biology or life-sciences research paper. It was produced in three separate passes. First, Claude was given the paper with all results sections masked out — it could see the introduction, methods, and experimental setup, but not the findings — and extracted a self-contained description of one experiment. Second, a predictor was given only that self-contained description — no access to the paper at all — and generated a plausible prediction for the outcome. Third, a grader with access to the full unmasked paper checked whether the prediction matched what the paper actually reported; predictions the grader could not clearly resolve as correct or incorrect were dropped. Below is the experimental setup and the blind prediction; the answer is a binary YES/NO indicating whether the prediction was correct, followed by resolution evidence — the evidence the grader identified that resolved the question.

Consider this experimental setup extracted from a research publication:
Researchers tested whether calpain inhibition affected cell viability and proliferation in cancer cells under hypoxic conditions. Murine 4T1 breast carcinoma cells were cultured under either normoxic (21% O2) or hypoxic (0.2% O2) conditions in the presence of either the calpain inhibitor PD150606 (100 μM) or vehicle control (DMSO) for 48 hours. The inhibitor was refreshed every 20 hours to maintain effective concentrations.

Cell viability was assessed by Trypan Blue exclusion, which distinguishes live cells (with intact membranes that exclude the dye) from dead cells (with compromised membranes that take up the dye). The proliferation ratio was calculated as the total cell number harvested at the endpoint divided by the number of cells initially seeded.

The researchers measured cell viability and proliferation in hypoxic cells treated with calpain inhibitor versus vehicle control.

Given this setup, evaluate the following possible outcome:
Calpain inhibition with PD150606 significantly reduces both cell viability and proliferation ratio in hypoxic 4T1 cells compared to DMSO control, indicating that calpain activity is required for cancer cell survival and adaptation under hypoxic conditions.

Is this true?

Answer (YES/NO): NO